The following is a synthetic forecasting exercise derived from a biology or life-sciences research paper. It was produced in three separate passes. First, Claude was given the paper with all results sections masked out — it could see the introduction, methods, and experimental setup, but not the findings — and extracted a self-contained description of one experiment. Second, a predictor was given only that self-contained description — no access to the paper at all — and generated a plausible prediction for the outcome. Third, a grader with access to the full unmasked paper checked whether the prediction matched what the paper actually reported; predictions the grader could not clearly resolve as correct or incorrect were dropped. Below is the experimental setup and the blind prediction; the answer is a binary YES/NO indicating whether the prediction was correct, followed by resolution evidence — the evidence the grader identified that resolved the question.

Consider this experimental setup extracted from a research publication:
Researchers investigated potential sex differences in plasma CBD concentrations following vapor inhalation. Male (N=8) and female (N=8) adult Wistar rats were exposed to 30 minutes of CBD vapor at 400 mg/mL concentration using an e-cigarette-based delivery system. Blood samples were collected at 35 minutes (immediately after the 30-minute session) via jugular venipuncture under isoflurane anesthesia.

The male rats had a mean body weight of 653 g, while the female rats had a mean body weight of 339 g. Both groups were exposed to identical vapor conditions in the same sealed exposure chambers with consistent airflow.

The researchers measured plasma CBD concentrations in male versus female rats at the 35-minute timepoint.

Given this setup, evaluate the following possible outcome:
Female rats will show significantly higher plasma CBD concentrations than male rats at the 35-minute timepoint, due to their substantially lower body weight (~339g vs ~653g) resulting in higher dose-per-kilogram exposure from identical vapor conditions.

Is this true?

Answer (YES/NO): YES